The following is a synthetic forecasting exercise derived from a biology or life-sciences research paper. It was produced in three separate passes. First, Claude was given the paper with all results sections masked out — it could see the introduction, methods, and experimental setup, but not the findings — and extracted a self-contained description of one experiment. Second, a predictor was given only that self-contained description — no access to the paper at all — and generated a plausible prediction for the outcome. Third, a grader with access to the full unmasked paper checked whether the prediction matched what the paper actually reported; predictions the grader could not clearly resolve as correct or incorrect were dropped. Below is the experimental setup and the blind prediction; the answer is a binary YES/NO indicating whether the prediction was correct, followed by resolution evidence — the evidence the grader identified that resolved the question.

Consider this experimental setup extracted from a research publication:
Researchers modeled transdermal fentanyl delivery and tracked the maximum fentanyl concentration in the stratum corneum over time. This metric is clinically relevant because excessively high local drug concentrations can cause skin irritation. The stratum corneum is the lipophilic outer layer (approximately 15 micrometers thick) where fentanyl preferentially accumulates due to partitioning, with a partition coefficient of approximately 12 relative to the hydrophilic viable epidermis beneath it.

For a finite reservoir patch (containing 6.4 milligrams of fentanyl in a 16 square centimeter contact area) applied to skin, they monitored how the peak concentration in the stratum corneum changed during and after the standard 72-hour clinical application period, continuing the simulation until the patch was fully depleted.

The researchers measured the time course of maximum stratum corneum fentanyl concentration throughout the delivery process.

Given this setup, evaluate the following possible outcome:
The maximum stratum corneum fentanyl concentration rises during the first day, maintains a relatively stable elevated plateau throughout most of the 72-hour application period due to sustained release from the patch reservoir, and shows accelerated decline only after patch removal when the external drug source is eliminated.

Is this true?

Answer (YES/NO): YES